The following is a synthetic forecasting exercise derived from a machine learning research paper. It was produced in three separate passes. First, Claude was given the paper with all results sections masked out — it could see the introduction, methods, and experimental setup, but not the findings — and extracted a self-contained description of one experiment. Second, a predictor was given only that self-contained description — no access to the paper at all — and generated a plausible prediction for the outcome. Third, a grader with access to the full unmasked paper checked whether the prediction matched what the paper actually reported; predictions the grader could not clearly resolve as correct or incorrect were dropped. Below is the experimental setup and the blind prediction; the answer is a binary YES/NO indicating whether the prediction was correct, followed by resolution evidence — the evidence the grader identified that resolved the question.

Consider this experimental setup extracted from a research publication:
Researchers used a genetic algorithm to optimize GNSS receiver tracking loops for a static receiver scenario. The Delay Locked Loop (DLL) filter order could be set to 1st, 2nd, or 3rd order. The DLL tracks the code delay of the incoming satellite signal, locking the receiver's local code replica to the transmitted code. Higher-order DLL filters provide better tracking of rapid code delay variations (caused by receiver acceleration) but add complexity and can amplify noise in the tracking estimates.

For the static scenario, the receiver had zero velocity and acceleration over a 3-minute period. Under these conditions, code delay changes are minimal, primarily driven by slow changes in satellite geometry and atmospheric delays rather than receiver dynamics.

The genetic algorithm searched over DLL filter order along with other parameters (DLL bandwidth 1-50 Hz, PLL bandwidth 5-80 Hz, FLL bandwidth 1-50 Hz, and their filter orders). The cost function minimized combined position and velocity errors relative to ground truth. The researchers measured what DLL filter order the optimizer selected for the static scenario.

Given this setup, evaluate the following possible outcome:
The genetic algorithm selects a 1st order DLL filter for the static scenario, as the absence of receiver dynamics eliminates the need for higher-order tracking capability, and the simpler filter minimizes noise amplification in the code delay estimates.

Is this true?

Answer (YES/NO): NO